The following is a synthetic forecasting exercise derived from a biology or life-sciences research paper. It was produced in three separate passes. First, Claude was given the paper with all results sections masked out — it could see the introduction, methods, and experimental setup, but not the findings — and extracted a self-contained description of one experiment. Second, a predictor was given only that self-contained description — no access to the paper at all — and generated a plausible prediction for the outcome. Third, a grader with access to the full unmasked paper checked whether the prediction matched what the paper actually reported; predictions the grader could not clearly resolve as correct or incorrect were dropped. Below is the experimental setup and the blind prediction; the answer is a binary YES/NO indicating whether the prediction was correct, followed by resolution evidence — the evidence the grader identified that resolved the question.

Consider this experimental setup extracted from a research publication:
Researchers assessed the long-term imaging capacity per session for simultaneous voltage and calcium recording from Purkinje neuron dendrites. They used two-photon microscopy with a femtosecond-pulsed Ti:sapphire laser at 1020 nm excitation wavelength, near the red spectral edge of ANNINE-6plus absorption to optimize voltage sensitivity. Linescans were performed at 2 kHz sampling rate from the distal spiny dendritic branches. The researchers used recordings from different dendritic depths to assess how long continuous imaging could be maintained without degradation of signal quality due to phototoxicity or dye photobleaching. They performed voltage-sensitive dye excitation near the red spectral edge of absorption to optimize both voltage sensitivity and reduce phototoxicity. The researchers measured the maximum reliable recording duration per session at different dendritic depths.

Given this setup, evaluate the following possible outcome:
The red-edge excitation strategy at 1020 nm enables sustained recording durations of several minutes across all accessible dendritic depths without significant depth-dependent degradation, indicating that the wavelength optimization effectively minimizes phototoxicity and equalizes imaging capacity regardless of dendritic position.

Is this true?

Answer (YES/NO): YES